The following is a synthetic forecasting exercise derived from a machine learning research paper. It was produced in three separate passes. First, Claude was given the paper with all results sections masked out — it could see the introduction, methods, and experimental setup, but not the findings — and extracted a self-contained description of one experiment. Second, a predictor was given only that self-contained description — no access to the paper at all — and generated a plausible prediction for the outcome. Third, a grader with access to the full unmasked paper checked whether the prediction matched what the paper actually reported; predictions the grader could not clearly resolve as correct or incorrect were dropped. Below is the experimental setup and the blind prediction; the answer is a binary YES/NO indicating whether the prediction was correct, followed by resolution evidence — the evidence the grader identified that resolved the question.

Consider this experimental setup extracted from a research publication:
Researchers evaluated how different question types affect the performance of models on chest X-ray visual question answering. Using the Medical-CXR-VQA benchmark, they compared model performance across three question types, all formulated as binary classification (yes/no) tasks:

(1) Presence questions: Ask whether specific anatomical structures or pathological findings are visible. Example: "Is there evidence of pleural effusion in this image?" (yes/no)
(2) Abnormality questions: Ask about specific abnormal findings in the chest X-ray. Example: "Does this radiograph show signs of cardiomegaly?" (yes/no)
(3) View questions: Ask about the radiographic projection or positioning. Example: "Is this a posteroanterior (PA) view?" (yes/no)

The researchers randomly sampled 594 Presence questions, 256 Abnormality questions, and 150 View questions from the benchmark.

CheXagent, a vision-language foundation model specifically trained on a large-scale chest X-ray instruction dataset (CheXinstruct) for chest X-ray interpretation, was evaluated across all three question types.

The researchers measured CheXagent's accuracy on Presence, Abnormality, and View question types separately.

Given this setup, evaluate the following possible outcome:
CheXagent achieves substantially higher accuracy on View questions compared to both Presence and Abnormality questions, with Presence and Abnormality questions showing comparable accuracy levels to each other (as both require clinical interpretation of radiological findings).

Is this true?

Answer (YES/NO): NO